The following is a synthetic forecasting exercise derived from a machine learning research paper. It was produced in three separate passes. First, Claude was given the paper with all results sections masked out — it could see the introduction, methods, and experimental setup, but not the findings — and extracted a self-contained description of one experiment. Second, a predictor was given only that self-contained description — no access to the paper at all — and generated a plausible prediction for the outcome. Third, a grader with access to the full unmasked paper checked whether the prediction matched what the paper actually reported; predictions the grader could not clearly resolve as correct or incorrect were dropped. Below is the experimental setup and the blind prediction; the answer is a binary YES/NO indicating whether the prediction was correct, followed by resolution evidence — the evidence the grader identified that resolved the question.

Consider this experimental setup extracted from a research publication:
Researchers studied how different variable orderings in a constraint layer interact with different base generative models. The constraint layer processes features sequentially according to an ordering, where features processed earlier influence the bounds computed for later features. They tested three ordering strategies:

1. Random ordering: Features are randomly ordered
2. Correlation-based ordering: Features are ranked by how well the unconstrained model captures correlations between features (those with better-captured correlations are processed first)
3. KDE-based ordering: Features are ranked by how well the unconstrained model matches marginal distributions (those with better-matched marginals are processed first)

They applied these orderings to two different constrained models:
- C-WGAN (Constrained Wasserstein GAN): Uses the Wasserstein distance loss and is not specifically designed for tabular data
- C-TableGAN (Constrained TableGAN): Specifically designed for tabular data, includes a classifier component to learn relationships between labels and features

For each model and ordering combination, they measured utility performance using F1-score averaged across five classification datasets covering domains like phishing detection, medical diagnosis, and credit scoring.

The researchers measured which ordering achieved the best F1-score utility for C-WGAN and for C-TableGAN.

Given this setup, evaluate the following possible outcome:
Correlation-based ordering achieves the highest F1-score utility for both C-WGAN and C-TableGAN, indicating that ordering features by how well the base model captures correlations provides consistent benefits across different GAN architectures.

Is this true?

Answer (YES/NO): NO